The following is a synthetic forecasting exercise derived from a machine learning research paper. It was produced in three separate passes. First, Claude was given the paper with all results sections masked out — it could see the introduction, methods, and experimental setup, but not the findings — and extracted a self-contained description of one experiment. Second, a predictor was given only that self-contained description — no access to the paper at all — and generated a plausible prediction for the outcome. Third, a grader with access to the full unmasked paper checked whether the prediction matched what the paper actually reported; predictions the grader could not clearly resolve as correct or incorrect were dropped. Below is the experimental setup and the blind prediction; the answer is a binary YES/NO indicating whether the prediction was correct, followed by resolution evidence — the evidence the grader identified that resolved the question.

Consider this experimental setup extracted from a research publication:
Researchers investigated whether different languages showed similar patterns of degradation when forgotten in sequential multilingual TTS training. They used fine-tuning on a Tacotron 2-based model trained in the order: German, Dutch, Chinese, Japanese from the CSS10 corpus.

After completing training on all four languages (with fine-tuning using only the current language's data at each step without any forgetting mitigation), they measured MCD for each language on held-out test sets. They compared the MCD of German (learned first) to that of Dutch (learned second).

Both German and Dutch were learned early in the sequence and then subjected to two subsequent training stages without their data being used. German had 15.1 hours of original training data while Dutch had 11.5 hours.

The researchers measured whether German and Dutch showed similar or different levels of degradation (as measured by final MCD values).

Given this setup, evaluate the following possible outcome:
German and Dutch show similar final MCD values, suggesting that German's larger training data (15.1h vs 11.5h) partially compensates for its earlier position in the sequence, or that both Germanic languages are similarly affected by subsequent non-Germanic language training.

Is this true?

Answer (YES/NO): YES